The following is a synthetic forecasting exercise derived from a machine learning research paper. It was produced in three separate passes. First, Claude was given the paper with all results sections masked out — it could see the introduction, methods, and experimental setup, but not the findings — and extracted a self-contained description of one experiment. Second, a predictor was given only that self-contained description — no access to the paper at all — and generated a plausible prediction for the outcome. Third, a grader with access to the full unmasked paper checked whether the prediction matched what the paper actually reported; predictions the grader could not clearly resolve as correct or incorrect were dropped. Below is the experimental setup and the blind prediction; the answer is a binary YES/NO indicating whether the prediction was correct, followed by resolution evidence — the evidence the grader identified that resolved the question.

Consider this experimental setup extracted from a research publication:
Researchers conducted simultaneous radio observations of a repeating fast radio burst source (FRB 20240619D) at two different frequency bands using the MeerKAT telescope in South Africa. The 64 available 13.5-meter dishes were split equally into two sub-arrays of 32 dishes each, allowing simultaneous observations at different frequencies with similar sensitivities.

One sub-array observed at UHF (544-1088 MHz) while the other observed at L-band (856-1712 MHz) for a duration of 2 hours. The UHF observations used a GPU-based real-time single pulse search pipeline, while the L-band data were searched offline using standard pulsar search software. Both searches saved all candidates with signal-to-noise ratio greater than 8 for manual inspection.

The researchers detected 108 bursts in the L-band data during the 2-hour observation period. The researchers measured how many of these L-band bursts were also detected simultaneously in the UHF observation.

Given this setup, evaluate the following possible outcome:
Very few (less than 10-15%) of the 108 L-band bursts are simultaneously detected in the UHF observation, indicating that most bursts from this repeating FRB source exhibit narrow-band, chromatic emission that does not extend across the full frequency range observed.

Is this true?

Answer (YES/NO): YES